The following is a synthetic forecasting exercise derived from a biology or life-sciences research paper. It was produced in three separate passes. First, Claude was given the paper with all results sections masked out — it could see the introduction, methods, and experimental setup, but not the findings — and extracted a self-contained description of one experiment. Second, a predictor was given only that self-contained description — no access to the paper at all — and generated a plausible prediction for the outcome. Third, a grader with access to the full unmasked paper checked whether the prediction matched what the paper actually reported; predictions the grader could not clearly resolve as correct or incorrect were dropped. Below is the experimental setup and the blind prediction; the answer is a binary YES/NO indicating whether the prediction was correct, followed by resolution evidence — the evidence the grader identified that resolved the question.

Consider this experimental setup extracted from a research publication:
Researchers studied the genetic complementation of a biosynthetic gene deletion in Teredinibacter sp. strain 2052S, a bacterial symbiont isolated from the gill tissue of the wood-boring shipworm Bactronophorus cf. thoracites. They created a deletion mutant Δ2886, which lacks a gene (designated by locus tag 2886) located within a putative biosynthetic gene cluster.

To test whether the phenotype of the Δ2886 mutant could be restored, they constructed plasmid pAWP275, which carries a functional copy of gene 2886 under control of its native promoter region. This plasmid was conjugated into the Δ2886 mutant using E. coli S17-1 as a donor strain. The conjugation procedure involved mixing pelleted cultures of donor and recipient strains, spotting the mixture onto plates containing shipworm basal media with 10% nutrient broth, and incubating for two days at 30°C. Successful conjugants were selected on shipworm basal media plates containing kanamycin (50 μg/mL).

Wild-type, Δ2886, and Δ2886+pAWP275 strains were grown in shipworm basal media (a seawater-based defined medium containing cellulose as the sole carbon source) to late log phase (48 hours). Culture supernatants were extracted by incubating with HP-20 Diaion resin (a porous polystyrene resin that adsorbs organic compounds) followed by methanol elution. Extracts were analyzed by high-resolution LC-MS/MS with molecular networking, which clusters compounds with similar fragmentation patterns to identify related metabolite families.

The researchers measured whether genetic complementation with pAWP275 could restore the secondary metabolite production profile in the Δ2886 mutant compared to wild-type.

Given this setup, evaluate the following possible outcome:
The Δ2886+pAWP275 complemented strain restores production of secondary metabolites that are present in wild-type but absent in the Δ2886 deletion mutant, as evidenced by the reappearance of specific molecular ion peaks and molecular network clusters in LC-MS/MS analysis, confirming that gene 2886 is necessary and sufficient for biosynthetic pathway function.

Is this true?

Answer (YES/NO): YES